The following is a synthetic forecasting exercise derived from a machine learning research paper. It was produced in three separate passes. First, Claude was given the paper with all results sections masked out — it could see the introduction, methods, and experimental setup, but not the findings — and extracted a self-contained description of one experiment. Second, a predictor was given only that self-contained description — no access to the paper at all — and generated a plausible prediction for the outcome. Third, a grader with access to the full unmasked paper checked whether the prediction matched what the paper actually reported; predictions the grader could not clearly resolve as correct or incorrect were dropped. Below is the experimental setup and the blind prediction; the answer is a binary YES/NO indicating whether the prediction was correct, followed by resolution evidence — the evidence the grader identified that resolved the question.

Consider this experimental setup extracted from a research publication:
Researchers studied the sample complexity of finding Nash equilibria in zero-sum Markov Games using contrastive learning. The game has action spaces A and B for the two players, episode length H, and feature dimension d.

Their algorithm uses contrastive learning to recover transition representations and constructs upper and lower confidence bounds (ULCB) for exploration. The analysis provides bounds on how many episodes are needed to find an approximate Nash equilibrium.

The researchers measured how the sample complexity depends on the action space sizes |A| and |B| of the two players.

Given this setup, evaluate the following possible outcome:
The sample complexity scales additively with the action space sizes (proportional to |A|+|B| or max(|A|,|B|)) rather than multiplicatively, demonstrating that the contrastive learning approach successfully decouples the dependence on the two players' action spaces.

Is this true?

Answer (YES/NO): NO